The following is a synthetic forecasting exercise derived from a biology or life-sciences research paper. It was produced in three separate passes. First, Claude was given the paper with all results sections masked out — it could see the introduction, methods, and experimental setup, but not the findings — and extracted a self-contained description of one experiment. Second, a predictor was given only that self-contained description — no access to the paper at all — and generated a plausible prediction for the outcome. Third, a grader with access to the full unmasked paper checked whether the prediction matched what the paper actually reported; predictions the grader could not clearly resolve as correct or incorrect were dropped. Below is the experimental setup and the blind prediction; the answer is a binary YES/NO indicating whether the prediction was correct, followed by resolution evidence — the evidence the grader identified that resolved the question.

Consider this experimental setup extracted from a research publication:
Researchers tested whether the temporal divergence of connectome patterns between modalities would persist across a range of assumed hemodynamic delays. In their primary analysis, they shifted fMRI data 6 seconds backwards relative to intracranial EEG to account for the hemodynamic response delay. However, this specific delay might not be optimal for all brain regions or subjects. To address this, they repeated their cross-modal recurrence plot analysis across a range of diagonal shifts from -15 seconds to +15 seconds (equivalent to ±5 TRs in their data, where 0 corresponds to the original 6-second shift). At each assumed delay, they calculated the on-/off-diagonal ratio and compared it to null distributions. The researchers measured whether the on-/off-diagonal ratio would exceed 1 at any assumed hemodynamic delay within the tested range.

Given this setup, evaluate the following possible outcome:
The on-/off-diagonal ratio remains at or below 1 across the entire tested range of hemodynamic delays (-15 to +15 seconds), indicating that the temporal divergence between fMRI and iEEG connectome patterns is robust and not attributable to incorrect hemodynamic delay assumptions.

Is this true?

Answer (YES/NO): YES